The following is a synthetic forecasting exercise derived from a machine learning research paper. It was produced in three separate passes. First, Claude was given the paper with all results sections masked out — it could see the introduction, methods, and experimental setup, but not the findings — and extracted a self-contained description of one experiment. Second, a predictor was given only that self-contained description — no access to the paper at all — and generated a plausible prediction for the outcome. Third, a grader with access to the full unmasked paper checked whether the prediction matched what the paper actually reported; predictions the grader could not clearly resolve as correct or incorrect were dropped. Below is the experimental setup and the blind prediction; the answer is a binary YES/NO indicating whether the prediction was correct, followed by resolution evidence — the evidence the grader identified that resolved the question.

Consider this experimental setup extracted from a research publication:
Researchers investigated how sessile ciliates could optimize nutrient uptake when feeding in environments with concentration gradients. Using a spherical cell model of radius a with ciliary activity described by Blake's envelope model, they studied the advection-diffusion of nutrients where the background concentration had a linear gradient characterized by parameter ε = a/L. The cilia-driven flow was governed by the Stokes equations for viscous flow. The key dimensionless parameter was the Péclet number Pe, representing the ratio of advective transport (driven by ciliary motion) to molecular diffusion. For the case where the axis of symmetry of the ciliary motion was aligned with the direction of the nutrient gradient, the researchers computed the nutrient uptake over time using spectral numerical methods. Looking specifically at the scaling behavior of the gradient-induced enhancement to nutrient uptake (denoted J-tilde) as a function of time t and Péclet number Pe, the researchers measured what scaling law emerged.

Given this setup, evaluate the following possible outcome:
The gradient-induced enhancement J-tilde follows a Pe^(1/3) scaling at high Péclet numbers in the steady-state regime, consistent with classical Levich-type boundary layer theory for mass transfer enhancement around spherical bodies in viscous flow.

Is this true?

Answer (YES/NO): NO